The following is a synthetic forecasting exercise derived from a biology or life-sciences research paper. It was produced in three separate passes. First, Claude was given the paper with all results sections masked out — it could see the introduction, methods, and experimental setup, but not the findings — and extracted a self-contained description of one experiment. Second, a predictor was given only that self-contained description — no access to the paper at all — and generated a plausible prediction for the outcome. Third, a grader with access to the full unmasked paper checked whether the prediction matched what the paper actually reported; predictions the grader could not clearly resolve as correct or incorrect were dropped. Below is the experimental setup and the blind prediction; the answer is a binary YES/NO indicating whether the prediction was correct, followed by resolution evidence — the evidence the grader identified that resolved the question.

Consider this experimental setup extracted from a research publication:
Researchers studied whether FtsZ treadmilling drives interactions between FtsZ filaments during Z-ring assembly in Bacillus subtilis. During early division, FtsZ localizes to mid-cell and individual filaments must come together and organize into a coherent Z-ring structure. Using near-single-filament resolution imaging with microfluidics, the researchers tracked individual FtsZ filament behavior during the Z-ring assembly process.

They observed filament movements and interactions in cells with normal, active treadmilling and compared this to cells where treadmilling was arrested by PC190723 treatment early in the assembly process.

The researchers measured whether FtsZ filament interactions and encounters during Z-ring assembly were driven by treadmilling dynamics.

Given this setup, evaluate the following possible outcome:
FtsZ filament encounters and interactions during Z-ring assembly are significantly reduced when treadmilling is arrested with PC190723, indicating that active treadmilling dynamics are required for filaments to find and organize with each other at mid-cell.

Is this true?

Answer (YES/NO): YES